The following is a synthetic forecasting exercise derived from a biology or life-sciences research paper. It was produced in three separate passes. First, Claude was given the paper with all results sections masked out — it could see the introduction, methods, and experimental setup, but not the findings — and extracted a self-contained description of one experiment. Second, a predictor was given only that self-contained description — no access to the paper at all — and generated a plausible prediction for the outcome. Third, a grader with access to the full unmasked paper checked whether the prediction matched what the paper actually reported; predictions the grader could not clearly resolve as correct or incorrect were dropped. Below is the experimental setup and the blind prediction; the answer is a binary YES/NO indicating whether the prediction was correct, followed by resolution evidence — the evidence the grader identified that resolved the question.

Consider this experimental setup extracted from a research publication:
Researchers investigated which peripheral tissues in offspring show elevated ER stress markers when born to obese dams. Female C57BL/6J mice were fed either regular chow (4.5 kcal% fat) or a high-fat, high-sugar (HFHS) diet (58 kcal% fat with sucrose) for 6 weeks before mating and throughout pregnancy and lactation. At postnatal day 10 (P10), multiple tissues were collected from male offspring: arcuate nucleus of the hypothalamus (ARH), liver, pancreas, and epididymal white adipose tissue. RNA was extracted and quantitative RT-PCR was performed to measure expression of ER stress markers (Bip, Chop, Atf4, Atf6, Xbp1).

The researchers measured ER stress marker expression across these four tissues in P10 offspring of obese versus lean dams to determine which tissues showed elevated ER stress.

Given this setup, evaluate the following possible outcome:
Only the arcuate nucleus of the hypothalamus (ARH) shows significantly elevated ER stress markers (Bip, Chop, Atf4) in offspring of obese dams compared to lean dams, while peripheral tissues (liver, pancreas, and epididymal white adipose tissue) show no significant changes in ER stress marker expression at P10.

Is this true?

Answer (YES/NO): NO